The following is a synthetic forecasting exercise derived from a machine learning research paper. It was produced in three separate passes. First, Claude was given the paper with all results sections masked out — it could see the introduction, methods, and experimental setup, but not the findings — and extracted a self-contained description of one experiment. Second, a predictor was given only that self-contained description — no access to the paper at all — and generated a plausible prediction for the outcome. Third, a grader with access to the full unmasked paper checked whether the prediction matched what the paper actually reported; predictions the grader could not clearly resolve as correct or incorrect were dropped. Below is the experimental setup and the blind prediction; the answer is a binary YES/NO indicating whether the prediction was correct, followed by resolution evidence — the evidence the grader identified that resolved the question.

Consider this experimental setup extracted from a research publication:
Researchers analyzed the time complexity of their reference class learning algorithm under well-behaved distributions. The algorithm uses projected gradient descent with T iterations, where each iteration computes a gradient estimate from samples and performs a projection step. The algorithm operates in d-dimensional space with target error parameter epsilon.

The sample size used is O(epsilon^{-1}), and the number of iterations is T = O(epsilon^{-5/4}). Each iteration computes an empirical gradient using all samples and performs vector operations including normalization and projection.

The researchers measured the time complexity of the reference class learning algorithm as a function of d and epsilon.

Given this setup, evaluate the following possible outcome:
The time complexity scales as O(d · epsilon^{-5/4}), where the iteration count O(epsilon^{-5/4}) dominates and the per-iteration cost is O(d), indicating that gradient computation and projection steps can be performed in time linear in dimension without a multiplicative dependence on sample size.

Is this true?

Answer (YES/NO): NO